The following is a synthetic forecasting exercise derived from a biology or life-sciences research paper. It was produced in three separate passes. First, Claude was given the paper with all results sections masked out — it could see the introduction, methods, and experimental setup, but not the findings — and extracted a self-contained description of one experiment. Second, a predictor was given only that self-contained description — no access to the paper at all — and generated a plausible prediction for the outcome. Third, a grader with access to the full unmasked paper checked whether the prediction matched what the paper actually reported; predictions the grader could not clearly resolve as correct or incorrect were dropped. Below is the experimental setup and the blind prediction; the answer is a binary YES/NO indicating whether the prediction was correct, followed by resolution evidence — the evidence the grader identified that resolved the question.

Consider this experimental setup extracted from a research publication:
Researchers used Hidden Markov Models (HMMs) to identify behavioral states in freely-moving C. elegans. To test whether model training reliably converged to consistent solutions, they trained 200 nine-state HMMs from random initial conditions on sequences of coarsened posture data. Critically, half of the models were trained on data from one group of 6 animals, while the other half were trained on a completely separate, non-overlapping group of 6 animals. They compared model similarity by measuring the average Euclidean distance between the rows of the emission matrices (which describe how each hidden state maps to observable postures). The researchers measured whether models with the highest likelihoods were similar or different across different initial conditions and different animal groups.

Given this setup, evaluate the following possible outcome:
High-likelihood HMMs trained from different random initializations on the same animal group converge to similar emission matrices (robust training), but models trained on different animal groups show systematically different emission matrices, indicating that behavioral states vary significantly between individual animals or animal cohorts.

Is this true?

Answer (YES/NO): NO